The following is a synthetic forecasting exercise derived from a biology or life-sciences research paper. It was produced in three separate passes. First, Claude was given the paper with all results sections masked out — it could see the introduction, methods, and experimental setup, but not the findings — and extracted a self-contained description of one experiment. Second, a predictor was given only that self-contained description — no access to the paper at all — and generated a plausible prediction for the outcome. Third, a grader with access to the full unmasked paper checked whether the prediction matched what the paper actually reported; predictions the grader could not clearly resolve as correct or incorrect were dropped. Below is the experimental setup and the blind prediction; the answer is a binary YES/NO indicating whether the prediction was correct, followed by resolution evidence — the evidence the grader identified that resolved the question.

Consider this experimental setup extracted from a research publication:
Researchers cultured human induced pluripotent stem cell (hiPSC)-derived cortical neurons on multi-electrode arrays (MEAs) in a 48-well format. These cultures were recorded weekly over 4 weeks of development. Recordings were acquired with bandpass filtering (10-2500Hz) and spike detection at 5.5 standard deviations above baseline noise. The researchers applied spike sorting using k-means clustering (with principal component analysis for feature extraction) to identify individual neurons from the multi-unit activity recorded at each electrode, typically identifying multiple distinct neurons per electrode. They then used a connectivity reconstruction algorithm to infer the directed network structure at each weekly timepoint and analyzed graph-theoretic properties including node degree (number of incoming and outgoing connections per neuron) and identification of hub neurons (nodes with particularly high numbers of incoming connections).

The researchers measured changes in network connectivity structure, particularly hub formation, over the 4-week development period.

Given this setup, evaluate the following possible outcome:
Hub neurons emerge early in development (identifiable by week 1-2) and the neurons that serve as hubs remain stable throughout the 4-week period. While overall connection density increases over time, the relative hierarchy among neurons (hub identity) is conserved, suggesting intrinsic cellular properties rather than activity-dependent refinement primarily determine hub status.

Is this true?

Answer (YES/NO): NO